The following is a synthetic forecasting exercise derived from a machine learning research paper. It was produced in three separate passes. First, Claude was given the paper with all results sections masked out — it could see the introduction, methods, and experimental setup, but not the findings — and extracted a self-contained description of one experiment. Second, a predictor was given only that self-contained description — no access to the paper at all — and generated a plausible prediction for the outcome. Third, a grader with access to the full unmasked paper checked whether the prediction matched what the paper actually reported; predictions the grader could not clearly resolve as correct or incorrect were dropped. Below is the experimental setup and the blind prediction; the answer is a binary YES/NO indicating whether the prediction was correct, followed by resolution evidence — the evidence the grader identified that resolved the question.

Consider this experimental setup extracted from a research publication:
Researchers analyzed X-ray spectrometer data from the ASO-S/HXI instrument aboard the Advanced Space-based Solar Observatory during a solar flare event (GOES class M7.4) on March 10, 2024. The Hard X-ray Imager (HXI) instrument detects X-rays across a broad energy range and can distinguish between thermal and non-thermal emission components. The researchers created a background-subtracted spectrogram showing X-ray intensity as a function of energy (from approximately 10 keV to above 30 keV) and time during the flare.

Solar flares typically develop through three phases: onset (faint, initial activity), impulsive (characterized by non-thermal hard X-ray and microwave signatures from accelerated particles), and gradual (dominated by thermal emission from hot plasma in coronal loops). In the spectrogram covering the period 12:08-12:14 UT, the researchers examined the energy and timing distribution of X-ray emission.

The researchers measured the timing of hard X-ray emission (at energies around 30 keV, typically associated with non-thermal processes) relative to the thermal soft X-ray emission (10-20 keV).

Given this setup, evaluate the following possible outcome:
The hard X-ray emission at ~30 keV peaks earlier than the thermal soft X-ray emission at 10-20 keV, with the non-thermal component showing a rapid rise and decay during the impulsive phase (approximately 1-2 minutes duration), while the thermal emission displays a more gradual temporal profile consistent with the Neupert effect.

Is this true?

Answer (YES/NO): NO